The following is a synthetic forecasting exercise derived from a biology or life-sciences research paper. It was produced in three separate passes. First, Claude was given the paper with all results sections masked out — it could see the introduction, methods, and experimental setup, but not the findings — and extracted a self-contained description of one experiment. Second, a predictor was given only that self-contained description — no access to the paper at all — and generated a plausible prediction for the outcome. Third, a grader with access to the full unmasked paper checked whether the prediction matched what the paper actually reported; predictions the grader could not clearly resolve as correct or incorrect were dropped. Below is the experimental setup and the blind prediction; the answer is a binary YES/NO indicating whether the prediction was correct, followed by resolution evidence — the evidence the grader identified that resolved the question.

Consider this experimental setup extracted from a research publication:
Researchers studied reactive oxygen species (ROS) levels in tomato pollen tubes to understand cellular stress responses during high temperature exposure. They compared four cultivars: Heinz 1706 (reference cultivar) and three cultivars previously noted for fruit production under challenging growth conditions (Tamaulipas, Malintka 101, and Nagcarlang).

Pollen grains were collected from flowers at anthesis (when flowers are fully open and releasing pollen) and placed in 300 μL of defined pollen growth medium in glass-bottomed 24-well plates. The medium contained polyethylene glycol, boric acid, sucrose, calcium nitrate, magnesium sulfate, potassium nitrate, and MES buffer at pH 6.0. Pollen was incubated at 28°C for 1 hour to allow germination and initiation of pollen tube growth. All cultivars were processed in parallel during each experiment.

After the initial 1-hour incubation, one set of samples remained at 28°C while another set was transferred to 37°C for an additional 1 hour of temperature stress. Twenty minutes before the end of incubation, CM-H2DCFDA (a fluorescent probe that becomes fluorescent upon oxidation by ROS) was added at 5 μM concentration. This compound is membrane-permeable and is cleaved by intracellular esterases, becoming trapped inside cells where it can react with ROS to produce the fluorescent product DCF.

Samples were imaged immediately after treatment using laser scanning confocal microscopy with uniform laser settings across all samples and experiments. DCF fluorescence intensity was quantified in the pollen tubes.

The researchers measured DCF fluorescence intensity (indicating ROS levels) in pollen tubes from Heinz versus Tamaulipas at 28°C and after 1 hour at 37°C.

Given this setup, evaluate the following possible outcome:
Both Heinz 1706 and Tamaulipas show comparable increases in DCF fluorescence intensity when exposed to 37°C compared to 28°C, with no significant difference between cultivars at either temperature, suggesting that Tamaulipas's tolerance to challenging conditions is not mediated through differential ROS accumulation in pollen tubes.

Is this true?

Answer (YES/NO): NO